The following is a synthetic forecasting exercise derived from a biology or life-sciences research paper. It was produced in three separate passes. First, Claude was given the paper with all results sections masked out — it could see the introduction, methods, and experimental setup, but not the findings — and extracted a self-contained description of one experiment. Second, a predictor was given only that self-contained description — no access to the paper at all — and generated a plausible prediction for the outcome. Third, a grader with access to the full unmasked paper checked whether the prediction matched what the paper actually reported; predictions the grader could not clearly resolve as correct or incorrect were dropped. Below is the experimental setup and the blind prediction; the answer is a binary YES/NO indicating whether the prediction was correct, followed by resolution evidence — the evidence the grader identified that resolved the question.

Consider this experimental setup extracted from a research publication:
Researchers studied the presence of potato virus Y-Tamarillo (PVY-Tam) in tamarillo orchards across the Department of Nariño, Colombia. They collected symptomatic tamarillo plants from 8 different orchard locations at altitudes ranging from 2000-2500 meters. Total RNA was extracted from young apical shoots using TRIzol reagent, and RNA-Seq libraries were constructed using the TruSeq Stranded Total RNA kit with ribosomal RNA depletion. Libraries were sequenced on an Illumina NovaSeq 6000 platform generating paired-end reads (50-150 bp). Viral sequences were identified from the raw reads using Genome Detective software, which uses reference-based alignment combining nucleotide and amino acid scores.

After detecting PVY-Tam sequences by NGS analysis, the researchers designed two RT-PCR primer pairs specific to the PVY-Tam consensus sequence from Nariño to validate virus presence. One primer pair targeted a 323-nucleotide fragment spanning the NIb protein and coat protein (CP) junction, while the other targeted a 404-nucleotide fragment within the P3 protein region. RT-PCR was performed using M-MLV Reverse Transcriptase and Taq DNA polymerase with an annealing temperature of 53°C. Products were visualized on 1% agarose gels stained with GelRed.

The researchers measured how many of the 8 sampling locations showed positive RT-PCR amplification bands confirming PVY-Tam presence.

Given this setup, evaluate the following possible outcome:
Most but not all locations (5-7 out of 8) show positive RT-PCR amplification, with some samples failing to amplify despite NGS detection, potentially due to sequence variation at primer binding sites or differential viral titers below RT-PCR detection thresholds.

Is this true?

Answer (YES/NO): NO